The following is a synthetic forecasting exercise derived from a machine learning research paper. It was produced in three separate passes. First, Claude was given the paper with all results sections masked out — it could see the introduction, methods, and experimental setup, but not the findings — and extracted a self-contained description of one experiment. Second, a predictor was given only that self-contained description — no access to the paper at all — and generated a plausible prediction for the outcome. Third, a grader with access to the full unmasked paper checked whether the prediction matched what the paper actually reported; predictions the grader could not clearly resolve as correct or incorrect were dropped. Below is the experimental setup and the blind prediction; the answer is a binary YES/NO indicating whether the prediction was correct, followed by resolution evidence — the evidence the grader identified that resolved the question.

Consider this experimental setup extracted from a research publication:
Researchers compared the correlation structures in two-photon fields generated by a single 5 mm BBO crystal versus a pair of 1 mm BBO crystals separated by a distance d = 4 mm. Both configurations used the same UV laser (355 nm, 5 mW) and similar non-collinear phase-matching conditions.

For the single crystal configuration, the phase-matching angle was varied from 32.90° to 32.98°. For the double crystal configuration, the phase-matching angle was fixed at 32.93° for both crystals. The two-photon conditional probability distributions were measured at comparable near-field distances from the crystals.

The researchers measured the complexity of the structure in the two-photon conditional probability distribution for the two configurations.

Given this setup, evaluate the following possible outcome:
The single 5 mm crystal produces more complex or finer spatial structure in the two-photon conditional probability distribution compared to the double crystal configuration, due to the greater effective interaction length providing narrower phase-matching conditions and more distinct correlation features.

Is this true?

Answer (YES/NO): NO